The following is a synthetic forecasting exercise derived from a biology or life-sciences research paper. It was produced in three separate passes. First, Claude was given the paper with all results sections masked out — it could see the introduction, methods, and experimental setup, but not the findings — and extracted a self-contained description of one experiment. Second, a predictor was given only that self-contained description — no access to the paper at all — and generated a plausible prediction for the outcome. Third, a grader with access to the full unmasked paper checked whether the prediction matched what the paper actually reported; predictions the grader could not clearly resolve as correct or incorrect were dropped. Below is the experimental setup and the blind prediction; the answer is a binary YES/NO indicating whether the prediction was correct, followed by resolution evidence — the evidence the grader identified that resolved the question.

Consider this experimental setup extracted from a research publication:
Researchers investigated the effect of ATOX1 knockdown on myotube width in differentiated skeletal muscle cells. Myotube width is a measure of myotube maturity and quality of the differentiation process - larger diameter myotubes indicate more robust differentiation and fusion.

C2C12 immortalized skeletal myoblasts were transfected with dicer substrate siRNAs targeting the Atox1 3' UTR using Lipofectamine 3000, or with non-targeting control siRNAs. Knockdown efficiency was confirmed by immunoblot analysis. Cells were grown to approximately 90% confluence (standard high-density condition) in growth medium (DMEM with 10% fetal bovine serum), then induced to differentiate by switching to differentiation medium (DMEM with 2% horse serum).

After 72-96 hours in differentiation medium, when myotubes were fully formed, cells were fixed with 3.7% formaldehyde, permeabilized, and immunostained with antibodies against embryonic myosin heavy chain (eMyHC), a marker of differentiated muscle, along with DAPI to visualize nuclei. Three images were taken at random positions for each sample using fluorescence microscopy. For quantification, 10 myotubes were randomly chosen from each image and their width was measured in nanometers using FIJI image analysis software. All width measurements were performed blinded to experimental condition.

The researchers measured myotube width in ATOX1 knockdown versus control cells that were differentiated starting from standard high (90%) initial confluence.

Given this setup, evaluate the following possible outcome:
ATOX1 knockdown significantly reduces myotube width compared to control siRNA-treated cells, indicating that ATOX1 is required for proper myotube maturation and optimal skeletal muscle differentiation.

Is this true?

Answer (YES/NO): YES